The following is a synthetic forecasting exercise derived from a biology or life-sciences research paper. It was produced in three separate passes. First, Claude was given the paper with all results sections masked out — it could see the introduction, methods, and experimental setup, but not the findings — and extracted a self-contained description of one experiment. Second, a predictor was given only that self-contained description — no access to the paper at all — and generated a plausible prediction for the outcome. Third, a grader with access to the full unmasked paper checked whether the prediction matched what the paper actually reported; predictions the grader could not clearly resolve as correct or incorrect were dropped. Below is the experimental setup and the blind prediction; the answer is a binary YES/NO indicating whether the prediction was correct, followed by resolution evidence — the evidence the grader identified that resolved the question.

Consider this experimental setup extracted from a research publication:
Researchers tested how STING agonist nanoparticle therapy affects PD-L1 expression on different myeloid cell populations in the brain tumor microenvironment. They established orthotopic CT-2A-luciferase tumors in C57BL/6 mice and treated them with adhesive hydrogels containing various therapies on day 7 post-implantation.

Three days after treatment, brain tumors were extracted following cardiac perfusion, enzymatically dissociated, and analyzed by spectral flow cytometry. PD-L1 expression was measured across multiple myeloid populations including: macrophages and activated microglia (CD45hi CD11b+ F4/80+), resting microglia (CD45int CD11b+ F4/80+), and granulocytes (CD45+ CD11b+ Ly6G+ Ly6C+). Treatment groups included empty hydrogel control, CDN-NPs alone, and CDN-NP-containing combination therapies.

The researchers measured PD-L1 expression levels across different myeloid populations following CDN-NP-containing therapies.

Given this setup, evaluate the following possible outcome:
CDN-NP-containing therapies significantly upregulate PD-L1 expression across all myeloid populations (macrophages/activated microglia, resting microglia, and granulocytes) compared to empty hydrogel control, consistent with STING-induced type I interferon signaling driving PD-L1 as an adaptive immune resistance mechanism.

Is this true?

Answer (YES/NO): NO